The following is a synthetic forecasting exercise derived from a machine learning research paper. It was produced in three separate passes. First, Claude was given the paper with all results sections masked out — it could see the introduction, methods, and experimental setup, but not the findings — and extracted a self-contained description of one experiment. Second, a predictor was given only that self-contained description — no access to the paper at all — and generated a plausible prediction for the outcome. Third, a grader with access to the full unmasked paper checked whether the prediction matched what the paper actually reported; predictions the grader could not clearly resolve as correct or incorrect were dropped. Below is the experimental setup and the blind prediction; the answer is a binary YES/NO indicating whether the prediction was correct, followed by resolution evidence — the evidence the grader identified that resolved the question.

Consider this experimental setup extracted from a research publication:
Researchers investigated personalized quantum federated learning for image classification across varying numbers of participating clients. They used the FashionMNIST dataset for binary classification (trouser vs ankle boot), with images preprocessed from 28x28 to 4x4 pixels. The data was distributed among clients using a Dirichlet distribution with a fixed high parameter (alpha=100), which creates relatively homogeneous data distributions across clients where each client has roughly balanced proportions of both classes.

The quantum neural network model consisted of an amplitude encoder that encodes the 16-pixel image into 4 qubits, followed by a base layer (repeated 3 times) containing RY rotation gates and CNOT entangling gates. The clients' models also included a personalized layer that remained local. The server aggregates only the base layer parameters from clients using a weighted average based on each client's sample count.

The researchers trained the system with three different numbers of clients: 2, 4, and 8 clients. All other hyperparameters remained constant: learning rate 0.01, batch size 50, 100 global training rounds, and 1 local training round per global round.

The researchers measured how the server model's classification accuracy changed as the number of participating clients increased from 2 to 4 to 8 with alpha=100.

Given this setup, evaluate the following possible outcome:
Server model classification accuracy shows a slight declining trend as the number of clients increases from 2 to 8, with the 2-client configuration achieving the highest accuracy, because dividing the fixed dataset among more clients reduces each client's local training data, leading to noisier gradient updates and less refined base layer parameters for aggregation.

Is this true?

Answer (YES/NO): NO